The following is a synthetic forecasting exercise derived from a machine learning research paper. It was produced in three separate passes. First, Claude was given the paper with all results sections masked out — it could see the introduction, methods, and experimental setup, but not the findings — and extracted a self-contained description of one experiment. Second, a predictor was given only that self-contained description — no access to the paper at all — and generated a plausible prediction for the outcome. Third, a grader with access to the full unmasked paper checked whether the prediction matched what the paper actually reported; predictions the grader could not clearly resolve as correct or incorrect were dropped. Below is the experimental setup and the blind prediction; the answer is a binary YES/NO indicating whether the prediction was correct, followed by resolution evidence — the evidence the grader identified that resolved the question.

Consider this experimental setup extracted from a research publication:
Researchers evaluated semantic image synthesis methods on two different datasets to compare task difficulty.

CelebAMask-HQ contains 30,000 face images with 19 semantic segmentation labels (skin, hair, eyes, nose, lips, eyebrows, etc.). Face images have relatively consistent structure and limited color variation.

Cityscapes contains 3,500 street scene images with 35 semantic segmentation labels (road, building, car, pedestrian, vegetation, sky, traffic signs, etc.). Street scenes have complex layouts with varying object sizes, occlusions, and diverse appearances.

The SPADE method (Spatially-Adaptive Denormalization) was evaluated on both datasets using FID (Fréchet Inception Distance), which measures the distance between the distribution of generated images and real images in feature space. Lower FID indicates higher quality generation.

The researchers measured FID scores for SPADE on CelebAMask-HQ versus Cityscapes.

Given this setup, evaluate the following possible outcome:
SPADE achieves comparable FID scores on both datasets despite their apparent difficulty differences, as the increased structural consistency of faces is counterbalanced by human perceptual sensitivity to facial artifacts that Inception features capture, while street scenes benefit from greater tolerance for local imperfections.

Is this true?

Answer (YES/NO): NO